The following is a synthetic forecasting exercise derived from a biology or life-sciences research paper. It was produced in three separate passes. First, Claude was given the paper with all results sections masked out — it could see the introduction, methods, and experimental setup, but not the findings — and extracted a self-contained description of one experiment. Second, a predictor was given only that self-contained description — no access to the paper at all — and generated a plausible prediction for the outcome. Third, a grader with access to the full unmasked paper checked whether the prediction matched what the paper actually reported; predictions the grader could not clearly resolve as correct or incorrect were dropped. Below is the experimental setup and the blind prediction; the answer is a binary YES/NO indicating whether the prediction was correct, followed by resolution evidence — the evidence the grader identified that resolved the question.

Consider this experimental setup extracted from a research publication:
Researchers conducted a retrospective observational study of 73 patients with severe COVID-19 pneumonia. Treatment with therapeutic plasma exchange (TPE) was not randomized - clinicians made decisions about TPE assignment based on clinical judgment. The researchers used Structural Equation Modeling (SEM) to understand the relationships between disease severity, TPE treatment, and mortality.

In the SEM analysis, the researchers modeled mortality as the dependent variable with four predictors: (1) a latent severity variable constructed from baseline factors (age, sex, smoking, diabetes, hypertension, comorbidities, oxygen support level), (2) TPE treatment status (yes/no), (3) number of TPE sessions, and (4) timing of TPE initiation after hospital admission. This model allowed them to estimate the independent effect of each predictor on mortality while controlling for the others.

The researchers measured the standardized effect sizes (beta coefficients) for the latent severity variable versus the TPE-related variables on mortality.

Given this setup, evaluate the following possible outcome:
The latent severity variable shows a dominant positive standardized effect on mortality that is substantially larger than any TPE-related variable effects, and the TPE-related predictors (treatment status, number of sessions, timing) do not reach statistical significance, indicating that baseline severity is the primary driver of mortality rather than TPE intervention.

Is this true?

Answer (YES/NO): YES